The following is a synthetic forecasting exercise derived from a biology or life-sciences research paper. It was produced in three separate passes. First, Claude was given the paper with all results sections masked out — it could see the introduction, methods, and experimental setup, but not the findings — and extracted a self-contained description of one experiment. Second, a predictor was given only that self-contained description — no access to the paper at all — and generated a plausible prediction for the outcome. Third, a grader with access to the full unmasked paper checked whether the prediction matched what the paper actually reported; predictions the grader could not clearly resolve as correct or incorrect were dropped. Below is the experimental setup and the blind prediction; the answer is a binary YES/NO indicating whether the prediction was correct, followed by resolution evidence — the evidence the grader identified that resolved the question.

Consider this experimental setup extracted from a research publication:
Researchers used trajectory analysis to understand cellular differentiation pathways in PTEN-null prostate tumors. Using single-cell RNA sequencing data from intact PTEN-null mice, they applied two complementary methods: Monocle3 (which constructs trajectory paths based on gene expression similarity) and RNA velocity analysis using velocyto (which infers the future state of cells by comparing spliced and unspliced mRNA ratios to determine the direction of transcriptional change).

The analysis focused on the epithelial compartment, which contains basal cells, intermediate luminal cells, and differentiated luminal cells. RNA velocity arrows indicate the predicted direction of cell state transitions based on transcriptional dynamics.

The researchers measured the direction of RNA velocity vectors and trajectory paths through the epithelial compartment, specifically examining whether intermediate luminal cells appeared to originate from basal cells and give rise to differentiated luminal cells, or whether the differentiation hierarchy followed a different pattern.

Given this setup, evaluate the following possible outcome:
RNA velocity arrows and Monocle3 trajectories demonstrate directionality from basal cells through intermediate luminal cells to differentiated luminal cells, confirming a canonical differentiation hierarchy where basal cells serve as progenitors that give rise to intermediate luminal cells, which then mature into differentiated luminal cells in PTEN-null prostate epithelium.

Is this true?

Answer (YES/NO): NO